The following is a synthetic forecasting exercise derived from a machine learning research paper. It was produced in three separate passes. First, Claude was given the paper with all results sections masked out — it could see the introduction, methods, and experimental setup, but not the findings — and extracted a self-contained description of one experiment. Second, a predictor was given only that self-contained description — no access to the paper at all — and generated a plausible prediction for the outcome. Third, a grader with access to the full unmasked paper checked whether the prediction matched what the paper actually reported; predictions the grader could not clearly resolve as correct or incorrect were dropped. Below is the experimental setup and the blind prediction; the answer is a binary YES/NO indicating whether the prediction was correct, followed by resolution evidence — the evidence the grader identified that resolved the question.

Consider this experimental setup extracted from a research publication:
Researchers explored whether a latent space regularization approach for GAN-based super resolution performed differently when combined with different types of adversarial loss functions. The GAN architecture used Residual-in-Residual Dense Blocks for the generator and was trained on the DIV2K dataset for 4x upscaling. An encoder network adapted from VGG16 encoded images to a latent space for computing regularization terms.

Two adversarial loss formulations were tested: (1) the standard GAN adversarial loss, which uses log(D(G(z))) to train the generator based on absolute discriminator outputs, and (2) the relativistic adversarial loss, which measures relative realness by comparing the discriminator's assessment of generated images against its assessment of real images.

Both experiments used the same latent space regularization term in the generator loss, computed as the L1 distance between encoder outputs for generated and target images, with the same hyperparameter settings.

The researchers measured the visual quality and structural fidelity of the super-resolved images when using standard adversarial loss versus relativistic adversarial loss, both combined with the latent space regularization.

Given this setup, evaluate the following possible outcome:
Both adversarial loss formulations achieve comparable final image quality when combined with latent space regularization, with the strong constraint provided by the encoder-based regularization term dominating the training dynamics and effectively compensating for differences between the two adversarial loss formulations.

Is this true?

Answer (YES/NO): NO